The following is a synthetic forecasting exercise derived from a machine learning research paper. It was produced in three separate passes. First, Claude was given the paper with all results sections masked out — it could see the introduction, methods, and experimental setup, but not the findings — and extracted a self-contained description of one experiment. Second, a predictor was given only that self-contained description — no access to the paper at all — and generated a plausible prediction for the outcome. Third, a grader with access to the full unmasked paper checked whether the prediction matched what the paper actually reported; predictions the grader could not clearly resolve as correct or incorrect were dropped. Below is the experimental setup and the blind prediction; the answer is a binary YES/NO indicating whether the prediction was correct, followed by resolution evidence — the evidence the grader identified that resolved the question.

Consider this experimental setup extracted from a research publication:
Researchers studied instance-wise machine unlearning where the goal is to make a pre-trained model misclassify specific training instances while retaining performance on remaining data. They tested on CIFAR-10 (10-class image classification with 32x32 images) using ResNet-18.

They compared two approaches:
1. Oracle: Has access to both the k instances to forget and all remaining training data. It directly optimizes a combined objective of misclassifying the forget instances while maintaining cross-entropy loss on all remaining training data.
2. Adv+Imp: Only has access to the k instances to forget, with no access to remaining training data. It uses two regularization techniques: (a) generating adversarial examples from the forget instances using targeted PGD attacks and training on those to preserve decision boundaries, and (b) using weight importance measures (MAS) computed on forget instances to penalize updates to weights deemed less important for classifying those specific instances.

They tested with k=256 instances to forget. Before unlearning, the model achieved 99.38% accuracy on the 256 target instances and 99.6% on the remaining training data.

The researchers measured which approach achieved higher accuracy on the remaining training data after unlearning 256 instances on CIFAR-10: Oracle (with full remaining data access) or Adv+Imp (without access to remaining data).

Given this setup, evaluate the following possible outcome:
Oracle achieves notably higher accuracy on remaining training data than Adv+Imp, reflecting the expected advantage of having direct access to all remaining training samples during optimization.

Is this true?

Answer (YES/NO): NO